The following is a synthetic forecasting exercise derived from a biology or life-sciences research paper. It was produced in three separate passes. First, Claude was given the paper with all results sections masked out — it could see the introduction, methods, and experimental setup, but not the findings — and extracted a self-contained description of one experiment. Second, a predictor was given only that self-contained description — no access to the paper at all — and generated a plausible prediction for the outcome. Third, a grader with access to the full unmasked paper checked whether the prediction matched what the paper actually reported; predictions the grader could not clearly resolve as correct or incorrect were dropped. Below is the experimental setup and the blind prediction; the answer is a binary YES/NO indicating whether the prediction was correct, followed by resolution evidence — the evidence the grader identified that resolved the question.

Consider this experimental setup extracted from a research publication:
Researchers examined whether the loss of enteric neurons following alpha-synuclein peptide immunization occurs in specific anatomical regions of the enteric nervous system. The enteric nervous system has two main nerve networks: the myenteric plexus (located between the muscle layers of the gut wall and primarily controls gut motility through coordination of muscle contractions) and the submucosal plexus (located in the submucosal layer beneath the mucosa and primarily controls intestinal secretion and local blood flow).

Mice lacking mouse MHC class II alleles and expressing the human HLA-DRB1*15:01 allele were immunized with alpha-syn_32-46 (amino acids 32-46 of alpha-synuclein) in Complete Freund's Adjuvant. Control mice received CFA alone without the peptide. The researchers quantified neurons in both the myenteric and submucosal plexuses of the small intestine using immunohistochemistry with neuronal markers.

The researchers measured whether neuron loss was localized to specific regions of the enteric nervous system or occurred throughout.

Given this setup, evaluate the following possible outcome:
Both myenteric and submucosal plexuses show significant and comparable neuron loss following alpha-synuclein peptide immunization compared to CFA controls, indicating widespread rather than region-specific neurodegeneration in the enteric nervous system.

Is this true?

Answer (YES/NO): NO